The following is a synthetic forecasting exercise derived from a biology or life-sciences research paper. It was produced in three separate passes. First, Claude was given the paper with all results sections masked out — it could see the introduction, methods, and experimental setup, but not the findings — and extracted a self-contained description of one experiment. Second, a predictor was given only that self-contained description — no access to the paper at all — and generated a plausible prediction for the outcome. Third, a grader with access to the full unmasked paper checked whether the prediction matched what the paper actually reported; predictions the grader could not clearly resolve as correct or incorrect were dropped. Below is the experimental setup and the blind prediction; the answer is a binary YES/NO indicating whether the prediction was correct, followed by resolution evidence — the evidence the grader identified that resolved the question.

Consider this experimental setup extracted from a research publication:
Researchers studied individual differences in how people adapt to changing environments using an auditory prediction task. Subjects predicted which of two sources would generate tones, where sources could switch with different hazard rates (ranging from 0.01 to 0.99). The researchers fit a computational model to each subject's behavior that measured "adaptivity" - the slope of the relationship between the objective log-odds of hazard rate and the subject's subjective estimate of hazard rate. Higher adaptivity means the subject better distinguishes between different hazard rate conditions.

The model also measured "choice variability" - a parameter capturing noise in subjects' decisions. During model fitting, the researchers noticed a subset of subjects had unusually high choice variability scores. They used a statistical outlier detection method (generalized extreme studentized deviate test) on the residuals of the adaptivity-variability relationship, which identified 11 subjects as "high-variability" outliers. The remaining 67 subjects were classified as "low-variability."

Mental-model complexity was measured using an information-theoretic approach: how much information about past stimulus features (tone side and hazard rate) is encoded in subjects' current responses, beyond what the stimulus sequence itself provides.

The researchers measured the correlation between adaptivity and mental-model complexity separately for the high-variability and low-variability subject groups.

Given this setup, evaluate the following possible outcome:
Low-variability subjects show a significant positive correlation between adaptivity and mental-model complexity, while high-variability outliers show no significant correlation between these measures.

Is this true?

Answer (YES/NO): YES